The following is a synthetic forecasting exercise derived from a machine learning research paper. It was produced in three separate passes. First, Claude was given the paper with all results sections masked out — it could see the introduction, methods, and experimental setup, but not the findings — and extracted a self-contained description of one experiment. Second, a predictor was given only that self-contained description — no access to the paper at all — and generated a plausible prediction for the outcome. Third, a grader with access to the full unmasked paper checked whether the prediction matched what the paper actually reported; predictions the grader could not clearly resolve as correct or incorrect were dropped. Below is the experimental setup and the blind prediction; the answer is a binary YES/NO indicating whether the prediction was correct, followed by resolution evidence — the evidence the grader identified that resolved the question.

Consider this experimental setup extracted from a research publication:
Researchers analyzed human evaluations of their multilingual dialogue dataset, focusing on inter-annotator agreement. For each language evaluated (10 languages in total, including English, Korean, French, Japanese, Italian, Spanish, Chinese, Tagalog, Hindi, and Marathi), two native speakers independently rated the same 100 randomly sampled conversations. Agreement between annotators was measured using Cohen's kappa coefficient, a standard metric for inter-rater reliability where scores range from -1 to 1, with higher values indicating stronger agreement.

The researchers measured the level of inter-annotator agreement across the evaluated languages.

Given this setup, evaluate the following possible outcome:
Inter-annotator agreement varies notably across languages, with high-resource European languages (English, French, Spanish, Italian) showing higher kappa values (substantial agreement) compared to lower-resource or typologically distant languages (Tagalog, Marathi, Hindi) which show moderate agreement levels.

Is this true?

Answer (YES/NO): NO